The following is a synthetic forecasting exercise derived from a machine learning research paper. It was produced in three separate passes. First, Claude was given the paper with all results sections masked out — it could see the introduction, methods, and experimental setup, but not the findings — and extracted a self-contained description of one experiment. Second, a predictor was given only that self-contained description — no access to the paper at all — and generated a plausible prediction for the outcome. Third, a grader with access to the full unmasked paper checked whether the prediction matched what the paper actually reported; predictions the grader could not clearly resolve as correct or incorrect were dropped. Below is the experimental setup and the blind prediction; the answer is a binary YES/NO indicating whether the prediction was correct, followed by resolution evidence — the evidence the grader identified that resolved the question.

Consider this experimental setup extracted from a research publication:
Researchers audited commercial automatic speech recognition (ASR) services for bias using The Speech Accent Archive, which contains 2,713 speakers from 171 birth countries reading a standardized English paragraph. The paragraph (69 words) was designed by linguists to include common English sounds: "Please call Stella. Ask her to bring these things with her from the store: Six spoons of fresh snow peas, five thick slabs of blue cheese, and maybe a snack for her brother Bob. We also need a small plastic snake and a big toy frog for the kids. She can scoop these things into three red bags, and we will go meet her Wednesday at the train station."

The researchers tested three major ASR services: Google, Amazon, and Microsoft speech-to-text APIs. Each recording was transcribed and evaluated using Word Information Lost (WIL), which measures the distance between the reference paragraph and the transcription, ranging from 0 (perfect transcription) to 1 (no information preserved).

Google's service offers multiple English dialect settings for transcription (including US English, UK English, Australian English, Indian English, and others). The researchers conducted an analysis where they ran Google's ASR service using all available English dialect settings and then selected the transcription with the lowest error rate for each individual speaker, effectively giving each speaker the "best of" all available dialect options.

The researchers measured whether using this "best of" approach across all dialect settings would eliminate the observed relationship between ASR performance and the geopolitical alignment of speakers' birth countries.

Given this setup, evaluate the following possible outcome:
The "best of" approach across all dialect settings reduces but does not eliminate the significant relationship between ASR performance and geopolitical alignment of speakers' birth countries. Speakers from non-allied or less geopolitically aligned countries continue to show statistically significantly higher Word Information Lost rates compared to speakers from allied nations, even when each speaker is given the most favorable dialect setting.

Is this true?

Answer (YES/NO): YES